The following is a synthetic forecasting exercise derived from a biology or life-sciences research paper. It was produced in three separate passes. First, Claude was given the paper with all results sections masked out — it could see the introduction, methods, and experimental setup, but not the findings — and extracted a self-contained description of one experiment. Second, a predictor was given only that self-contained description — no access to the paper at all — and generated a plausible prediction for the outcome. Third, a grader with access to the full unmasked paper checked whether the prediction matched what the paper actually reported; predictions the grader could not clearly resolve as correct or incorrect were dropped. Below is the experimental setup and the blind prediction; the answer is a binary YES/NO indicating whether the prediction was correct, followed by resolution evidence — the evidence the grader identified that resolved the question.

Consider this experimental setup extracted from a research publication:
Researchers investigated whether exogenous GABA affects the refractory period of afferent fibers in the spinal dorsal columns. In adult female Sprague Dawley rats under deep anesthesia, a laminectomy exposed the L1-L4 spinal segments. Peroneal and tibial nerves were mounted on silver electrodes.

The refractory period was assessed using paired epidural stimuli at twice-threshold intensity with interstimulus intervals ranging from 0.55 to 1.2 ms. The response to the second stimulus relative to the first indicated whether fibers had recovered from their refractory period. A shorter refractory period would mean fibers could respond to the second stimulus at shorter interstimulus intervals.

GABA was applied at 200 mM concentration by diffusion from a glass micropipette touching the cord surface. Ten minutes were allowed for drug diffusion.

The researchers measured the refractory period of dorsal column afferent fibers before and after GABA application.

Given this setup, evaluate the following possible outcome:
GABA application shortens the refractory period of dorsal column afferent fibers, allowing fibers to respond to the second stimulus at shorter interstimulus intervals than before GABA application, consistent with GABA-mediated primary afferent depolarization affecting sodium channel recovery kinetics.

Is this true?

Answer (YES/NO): YES